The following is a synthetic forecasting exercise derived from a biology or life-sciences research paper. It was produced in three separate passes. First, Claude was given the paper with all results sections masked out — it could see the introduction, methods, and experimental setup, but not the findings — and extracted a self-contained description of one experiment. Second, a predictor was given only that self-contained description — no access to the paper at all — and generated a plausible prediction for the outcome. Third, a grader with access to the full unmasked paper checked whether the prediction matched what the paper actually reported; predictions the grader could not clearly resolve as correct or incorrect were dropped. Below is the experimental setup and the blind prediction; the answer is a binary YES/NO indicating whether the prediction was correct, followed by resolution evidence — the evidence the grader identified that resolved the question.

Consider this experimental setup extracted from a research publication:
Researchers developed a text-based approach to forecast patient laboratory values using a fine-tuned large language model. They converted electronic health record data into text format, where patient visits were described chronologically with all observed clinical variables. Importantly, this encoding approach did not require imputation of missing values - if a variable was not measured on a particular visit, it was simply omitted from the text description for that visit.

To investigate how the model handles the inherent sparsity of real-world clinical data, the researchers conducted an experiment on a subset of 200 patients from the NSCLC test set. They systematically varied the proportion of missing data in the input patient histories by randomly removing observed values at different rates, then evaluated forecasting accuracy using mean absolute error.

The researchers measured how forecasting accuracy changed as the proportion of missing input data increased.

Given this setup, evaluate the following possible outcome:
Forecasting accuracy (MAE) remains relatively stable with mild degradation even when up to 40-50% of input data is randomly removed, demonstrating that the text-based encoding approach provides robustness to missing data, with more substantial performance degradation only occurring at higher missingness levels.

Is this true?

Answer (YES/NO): NO